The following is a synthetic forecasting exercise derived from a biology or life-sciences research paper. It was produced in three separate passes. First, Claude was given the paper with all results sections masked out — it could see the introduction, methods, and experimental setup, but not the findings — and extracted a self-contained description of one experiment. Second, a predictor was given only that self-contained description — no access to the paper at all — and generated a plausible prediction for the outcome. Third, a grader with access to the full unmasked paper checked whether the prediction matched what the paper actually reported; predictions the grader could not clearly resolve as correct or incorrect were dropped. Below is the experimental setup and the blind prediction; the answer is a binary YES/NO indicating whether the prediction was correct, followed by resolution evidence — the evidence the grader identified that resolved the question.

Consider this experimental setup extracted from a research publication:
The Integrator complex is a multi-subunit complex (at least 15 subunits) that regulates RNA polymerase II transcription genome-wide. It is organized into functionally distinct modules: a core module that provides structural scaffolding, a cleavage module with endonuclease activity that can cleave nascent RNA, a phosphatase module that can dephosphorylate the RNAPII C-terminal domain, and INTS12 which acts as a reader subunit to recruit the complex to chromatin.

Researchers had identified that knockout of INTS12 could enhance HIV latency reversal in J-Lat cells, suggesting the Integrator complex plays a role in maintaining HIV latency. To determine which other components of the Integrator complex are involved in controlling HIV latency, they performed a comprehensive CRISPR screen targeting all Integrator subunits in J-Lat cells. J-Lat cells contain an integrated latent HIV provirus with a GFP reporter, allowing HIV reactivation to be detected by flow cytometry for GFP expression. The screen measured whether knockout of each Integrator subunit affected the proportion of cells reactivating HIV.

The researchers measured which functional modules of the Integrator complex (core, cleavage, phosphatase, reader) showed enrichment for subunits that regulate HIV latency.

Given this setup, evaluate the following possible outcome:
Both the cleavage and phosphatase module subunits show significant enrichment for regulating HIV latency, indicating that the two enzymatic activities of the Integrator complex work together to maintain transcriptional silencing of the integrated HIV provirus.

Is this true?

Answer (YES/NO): YES